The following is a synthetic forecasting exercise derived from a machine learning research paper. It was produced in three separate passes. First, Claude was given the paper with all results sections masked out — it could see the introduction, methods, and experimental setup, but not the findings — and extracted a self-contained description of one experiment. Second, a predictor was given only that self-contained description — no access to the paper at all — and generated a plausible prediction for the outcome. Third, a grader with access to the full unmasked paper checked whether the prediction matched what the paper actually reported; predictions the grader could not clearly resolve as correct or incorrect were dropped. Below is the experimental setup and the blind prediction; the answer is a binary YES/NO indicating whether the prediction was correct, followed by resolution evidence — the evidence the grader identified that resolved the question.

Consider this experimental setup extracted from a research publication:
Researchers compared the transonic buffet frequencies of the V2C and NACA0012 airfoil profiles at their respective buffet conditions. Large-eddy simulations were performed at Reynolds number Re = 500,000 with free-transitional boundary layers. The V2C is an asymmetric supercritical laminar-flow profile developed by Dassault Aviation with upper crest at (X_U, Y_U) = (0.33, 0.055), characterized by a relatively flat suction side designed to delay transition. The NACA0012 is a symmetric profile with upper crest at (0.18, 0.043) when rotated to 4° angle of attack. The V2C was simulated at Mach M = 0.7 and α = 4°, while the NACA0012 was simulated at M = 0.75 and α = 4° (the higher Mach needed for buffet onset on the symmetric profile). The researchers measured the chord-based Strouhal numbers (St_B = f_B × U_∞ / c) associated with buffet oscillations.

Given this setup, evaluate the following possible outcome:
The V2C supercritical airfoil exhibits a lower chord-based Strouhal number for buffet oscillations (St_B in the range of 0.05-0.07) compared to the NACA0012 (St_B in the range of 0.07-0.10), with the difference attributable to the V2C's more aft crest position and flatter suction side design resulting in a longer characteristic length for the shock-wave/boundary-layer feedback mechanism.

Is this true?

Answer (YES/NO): NO